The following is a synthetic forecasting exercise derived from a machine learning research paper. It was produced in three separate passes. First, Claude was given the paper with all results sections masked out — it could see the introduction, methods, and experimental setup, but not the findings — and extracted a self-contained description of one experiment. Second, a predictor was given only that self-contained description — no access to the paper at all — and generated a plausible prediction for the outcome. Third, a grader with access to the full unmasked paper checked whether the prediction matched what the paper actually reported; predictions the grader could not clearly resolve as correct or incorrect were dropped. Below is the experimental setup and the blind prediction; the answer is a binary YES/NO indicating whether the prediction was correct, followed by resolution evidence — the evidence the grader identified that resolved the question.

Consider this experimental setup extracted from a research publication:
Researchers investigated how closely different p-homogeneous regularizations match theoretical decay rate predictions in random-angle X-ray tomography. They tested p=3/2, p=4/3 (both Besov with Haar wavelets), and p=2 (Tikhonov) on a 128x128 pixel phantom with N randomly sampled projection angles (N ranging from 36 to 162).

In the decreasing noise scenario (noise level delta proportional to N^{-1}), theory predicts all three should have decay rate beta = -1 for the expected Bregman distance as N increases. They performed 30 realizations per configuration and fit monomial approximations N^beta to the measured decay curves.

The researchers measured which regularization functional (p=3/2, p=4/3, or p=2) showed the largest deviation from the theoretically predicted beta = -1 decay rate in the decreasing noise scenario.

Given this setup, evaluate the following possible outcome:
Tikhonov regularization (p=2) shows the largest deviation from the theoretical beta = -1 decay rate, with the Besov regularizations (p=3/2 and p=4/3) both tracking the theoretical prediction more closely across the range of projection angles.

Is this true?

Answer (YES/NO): NO